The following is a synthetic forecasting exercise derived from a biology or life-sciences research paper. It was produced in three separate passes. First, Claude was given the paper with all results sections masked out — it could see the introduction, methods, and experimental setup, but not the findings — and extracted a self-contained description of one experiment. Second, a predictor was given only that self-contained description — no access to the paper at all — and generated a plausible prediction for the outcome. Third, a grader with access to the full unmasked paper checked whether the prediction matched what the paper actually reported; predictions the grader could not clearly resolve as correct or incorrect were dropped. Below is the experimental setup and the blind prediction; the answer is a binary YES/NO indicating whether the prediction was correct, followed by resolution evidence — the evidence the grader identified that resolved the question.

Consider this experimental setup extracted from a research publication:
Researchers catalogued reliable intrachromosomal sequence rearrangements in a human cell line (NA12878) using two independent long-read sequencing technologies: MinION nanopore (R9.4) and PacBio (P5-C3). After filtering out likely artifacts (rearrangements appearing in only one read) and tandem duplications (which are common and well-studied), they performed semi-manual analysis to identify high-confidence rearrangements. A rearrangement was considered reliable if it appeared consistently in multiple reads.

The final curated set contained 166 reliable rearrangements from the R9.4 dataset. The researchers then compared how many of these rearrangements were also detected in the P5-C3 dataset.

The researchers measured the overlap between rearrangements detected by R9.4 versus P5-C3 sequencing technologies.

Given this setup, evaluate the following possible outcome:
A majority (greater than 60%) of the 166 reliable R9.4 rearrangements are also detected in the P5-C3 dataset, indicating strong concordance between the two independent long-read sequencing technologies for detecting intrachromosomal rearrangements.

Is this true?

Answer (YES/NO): NO